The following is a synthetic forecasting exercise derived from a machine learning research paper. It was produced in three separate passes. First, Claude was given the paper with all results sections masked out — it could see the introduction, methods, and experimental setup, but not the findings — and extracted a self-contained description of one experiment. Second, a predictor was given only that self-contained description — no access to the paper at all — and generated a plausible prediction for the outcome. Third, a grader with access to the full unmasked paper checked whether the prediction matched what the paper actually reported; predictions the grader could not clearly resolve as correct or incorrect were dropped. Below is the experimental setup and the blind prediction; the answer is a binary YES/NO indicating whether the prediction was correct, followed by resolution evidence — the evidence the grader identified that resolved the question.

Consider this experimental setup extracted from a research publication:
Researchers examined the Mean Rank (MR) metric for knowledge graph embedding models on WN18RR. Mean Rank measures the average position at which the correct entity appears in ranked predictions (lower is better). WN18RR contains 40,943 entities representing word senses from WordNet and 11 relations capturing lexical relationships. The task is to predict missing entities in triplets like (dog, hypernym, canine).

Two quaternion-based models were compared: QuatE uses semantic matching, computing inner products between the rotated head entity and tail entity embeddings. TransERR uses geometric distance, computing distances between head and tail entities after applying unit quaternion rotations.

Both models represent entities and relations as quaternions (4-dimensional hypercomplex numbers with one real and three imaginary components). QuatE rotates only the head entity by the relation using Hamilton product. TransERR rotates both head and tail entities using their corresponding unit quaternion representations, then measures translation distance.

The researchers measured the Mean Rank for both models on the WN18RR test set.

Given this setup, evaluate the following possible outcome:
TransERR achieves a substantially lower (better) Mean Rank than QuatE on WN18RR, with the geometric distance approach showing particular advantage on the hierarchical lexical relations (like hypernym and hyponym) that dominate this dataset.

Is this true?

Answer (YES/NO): NO